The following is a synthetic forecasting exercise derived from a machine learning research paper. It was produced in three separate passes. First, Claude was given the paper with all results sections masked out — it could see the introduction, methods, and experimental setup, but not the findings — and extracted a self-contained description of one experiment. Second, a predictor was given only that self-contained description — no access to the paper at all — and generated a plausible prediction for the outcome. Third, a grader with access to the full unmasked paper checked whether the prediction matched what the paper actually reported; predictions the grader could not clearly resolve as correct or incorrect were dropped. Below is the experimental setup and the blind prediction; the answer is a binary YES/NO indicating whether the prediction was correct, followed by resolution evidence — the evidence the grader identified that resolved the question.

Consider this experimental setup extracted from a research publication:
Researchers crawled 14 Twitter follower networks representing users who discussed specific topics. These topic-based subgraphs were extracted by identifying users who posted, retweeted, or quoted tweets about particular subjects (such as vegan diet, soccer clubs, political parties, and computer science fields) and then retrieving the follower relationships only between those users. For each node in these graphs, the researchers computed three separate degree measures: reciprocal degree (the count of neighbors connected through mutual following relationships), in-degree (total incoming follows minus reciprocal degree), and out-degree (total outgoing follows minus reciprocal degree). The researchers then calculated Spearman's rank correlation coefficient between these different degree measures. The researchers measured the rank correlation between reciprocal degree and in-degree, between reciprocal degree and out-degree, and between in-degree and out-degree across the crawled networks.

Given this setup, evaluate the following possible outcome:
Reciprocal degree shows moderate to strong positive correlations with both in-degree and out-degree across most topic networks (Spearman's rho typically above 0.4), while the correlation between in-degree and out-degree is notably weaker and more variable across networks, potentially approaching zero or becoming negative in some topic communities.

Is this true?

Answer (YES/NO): NO